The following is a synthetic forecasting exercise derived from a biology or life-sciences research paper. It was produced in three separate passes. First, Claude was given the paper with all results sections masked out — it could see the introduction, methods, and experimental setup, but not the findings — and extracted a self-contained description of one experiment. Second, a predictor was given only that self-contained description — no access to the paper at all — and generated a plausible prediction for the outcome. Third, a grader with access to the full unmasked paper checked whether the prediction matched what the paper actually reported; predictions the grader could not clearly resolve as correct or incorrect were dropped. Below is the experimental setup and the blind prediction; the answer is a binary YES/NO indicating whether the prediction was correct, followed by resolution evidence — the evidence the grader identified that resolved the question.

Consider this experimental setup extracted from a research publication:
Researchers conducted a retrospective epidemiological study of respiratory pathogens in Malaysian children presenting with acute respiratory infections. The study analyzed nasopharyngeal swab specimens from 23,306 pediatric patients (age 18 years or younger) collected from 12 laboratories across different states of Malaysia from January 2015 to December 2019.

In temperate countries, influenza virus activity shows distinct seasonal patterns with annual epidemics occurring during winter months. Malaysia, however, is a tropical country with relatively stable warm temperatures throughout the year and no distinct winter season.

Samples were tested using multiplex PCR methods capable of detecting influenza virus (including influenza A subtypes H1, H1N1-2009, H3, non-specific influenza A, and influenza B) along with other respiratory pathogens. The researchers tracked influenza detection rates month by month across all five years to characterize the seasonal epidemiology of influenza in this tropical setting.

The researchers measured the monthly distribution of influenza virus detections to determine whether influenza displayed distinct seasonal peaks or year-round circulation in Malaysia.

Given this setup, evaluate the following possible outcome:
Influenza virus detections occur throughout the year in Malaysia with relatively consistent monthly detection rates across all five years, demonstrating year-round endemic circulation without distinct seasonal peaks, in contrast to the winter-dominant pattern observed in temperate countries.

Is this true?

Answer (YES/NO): YES